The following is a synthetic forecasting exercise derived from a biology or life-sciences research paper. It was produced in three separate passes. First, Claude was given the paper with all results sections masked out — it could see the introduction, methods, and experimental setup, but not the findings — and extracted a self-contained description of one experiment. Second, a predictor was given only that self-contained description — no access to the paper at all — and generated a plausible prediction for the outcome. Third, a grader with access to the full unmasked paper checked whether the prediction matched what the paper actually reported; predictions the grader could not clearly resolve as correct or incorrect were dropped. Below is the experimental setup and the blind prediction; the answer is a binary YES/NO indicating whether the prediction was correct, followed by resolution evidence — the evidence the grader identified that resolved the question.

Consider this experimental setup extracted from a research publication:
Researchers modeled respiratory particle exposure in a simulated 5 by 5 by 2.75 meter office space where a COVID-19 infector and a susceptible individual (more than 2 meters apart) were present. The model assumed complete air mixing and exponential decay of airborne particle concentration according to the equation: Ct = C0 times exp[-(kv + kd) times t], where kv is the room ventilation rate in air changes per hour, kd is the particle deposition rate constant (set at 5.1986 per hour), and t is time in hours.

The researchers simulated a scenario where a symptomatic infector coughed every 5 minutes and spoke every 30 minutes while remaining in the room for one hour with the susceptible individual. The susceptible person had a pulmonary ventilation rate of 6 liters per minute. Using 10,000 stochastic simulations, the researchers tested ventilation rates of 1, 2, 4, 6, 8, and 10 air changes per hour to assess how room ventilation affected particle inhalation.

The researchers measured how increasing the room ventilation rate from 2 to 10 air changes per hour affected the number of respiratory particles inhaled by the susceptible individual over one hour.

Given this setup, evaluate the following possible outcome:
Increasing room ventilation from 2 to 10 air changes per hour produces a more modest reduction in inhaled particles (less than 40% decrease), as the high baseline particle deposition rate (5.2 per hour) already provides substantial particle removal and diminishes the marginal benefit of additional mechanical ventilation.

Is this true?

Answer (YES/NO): NO